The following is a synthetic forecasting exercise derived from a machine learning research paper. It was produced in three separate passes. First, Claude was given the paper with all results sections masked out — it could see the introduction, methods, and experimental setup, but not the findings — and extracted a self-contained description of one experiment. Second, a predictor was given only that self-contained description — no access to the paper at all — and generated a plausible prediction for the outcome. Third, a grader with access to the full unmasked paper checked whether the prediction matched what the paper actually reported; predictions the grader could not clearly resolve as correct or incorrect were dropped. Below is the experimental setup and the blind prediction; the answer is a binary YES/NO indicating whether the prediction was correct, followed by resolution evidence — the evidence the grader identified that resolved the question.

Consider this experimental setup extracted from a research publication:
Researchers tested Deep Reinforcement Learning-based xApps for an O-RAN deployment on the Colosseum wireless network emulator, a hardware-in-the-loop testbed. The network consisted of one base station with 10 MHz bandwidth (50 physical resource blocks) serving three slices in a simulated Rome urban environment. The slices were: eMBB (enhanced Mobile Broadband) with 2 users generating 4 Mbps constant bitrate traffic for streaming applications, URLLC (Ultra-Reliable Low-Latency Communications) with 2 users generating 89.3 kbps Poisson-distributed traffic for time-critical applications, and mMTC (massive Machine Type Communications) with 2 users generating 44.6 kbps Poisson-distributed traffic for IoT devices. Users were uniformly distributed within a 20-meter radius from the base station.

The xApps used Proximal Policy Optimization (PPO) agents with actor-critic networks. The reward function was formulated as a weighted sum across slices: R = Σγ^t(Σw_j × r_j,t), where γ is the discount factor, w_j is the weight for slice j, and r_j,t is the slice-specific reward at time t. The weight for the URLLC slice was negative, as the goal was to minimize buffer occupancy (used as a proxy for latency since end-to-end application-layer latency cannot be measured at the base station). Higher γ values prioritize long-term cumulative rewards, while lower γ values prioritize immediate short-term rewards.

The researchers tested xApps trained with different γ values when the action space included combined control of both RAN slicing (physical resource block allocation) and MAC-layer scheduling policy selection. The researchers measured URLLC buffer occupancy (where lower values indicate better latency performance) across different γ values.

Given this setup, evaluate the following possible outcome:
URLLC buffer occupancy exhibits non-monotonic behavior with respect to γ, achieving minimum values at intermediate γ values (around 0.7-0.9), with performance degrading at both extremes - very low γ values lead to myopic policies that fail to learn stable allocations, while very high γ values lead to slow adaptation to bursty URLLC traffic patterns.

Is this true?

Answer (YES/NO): NO